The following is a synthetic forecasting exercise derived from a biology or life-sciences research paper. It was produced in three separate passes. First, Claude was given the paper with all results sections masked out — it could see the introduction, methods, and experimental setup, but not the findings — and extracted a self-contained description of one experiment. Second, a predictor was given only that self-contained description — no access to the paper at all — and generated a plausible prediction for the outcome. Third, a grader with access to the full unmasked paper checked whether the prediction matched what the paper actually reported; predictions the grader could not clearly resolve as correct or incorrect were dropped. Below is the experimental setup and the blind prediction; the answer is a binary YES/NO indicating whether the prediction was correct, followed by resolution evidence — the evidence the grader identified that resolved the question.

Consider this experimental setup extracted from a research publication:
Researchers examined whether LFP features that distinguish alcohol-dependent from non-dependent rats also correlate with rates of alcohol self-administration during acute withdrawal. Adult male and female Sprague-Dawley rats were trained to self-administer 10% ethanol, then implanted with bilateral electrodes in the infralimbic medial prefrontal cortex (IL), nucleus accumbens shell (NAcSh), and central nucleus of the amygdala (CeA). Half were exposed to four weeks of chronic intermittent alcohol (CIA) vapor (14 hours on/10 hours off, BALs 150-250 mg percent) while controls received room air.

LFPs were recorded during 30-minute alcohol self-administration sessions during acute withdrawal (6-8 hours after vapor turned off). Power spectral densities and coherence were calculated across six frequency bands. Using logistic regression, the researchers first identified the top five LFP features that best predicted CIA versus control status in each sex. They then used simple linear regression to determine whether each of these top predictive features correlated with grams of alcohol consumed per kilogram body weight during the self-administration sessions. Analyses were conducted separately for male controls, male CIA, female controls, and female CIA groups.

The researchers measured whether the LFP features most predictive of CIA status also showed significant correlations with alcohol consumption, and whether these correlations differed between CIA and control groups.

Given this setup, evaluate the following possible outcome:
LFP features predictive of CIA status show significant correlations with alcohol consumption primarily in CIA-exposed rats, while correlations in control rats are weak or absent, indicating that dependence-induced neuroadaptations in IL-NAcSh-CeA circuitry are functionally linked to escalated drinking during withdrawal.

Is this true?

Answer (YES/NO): NO